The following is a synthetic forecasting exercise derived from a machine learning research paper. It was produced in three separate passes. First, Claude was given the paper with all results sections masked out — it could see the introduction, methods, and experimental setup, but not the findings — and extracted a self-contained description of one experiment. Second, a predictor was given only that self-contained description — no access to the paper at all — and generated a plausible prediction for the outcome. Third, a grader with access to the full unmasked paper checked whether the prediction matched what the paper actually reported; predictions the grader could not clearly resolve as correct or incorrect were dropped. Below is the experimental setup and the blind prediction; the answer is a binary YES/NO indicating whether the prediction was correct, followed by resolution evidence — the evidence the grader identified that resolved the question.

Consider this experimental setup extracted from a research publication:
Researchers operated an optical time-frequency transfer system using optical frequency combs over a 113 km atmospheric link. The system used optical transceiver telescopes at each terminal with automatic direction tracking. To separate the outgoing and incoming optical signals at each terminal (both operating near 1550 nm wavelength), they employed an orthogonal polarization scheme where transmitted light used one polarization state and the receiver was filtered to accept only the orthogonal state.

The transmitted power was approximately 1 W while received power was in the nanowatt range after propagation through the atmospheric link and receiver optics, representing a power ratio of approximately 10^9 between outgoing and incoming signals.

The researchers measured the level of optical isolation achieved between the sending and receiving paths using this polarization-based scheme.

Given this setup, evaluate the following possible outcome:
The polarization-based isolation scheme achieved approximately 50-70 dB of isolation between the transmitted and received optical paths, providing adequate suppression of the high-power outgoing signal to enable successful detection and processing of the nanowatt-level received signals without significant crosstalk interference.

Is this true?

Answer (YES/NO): NO